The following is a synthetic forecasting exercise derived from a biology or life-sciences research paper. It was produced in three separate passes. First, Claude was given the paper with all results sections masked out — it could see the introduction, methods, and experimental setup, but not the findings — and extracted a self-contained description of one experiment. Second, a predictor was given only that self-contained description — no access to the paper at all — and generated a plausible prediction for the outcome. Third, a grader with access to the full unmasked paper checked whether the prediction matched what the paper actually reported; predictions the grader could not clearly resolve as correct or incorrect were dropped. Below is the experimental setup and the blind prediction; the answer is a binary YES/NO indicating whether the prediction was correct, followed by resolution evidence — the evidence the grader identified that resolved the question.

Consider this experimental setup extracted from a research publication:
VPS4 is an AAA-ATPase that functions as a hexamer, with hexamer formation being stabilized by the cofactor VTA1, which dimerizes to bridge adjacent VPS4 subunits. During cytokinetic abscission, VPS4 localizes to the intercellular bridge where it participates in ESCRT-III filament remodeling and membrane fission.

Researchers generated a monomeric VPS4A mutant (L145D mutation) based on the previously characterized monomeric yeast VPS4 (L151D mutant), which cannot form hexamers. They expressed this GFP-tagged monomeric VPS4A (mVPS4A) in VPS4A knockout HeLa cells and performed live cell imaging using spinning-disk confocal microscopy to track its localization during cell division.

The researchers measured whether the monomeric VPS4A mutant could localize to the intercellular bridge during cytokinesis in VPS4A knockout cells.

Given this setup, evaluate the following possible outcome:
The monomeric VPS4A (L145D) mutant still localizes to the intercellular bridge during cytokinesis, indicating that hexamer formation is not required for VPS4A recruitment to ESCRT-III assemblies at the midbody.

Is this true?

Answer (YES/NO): YES